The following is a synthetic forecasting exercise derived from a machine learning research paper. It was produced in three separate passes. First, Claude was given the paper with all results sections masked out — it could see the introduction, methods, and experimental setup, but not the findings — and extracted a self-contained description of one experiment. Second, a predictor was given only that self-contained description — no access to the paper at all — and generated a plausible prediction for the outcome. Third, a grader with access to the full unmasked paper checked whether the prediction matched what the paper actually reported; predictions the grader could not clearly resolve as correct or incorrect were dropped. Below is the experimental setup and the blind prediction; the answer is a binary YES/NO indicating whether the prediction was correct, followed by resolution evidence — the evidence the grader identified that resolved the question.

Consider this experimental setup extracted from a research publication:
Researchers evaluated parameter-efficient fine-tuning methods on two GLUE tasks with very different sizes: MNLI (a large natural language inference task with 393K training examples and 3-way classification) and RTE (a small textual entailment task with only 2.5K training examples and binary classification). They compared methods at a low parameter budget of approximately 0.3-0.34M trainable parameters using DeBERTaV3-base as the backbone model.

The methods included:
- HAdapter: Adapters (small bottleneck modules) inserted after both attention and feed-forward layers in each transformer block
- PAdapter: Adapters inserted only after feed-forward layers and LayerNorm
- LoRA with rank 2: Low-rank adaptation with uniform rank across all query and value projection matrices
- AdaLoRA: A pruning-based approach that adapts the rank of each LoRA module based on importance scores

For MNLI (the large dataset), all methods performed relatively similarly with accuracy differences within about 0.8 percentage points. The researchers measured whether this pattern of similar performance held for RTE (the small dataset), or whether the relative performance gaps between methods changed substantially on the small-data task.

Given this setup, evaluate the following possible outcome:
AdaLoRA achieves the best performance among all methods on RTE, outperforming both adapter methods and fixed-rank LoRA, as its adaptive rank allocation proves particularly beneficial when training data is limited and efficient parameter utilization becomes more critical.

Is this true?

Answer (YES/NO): YES